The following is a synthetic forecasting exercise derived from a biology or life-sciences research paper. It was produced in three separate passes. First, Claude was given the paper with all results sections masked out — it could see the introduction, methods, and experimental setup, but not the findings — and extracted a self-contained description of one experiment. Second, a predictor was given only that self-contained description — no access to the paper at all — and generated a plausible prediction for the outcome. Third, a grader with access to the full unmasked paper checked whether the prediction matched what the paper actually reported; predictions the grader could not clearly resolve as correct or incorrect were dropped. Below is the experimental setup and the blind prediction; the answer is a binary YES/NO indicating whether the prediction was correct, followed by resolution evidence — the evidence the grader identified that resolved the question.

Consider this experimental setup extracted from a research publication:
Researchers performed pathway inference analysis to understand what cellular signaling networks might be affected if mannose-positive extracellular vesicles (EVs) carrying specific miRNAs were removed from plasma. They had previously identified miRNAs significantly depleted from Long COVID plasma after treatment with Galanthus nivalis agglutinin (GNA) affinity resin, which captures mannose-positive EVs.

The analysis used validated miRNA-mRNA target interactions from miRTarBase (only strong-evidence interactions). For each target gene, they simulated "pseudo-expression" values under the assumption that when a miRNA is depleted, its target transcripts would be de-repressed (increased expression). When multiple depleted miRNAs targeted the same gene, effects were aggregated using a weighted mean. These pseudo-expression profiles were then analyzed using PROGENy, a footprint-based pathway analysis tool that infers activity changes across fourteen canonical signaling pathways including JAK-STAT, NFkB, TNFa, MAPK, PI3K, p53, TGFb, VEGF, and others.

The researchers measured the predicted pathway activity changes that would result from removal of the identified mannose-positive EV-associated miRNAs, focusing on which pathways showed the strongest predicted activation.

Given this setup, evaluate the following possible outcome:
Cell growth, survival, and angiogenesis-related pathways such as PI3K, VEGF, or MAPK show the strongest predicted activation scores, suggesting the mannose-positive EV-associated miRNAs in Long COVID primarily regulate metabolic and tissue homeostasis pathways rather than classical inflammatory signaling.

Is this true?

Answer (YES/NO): NO